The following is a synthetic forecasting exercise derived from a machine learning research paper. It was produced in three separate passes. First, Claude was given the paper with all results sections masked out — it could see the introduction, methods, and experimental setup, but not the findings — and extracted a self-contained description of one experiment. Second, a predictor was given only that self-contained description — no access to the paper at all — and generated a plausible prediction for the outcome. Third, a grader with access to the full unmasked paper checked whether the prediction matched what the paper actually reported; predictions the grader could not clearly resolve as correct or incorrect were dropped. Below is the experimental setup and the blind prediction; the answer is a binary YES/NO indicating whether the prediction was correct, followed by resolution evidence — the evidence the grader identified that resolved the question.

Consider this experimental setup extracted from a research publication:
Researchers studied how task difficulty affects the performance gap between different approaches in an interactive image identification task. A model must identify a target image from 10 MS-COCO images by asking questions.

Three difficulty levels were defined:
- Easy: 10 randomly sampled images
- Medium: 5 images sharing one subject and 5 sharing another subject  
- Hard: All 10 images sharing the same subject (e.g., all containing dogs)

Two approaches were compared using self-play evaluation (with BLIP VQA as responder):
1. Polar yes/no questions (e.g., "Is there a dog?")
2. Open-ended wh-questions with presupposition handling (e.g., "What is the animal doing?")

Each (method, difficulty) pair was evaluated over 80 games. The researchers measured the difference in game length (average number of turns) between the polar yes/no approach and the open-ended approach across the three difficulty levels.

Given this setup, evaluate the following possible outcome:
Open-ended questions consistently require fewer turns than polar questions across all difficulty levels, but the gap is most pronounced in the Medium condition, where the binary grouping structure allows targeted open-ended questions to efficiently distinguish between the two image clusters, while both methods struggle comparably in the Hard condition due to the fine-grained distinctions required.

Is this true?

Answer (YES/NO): NO